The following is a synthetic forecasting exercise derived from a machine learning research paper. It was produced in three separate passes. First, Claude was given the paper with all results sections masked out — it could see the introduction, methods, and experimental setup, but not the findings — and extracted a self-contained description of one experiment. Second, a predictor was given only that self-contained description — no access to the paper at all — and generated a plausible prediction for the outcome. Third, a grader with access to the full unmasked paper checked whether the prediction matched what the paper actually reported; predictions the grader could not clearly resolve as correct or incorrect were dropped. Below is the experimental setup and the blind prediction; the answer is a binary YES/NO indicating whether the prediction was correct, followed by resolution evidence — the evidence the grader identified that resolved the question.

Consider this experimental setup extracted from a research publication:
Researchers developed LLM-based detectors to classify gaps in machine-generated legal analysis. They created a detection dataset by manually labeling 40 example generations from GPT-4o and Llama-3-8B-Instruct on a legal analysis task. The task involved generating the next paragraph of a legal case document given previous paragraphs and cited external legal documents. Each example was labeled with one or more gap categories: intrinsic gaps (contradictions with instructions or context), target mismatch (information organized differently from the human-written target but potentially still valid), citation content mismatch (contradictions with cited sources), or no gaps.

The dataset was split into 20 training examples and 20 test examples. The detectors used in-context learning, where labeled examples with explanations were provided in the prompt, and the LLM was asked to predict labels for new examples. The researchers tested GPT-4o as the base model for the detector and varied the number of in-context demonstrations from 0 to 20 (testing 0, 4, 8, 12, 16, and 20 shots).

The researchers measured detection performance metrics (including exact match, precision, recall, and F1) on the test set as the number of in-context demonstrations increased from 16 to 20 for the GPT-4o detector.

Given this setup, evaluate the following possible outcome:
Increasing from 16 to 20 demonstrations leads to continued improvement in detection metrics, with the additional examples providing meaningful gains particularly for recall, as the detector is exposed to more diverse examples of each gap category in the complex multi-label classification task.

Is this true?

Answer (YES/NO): NO